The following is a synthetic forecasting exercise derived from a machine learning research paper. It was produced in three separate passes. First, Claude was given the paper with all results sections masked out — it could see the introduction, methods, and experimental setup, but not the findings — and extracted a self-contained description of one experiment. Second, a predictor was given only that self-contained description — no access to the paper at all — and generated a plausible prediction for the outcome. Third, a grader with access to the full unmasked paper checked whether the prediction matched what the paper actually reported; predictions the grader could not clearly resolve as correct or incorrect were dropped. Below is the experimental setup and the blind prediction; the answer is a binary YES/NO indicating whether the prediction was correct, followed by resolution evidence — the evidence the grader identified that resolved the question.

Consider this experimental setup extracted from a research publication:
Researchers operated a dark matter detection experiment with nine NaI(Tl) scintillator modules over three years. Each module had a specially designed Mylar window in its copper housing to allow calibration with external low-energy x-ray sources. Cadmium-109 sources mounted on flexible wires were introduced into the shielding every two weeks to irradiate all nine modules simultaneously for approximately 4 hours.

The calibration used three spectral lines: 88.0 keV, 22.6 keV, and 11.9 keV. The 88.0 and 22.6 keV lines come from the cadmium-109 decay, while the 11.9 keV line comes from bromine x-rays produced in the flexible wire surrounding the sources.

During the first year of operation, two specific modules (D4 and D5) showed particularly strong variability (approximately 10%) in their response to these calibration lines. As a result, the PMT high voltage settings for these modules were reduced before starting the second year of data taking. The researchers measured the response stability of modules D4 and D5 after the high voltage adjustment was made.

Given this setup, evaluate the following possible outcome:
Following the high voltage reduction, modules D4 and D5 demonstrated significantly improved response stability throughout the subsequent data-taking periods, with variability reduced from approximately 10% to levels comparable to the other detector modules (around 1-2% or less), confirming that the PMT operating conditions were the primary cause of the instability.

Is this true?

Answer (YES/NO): NO